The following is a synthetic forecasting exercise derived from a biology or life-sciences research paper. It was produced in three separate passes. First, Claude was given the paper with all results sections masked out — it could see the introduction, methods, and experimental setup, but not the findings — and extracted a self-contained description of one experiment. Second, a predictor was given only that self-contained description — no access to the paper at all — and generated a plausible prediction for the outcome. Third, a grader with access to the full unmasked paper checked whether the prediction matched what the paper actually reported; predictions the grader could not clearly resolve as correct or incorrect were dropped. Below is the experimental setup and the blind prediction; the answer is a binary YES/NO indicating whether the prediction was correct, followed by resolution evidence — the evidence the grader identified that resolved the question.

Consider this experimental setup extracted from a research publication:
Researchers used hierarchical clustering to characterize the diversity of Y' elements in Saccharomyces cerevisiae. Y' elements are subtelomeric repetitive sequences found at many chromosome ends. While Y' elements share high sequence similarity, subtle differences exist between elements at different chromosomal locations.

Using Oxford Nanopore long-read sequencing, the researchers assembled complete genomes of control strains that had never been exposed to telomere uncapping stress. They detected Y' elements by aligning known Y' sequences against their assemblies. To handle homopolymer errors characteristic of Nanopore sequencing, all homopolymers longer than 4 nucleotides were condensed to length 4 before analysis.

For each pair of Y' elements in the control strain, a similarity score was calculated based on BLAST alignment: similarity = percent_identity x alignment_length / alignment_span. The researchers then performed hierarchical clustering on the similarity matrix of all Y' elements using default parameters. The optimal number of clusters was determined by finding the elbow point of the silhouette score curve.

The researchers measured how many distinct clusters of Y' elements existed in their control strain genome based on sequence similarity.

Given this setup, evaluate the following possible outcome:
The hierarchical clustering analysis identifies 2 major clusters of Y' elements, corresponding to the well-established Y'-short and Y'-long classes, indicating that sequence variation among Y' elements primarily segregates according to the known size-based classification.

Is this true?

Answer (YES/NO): NO